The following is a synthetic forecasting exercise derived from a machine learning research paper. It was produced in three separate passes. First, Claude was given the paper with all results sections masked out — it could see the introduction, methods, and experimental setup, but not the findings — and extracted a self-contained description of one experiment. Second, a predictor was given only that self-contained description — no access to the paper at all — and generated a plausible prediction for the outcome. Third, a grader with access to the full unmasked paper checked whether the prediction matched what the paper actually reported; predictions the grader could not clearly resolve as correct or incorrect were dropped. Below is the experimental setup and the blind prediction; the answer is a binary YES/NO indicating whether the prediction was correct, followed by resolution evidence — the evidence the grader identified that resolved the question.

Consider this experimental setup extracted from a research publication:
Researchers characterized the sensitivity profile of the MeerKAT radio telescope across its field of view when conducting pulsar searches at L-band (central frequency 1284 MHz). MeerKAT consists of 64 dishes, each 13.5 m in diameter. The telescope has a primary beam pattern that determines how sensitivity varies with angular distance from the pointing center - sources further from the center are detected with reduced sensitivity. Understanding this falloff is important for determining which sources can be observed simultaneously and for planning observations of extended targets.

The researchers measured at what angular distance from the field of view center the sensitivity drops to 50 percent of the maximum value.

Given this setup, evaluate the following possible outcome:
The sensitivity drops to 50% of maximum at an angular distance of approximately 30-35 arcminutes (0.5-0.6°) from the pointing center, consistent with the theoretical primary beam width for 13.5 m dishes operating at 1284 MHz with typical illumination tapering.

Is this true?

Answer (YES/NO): YES